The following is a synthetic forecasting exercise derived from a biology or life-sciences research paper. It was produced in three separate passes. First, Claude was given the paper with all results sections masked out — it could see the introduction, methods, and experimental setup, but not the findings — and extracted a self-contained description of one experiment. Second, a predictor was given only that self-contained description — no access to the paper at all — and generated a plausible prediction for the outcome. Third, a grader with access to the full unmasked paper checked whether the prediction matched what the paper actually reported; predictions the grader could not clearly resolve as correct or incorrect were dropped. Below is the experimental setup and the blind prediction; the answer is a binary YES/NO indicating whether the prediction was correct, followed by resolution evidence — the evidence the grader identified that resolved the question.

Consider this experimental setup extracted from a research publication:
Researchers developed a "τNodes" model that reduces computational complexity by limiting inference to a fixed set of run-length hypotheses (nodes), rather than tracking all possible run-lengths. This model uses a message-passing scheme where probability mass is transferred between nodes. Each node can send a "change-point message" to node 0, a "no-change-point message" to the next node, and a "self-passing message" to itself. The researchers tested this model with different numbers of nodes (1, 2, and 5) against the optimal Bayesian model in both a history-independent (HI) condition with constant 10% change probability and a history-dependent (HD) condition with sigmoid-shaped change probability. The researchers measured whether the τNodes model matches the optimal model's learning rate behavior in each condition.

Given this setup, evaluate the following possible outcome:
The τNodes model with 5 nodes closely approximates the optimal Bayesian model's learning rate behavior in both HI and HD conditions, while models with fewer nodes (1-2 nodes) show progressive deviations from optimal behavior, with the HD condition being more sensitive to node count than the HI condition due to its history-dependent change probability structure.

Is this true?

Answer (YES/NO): NO